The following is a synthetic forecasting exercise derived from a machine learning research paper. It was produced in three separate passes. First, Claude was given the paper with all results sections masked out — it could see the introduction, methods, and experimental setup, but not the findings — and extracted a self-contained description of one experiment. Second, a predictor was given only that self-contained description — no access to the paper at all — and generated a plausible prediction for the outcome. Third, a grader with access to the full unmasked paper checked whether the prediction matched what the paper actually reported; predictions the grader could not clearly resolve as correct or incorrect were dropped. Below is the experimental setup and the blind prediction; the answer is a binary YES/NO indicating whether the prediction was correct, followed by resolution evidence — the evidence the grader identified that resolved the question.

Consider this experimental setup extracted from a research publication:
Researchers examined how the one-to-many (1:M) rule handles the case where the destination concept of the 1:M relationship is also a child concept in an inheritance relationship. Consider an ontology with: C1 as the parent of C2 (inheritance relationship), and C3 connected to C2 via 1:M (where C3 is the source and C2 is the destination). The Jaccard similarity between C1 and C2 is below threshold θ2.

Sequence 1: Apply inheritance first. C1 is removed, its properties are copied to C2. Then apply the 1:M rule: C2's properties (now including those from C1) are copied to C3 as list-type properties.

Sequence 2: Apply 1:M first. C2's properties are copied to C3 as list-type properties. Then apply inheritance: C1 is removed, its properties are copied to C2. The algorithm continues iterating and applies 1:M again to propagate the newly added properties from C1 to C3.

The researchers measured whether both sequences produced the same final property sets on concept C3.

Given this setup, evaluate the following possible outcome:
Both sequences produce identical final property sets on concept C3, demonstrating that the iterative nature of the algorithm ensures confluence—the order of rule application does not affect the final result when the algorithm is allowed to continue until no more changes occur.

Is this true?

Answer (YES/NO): YES